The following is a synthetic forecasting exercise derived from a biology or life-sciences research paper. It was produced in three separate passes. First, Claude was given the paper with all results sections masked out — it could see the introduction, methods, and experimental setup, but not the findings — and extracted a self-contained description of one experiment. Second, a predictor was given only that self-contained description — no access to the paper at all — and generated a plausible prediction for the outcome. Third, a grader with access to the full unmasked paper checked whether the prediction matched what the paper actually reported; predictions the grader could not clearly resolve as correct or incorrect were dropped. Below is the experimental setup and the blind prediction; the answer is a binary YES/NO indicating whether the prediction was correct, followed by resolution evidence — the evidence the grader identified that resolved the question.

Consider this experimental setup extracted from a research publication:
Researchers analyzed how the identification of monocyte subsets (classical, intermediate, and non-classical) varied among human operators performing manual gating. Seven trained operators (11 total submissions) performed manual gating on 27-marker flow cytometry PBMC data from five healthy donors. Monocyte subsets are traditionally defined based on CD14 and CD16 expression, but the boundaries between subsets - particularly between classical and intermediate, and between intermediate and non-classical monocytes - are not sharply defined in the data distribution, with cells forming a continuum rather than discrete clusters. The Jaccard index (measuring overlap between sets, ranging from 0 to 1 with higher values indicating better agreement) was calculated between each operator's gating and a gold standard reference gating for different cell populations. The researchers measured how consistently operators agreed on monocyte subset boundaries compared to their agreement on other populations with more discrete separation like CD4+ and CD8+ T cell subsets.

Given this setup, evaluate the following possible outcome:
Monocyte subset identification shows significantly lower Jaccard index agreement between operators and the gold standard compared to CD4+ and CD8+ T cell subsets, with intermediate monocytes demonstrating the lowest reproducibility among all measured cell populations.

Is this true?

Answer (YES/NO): NO